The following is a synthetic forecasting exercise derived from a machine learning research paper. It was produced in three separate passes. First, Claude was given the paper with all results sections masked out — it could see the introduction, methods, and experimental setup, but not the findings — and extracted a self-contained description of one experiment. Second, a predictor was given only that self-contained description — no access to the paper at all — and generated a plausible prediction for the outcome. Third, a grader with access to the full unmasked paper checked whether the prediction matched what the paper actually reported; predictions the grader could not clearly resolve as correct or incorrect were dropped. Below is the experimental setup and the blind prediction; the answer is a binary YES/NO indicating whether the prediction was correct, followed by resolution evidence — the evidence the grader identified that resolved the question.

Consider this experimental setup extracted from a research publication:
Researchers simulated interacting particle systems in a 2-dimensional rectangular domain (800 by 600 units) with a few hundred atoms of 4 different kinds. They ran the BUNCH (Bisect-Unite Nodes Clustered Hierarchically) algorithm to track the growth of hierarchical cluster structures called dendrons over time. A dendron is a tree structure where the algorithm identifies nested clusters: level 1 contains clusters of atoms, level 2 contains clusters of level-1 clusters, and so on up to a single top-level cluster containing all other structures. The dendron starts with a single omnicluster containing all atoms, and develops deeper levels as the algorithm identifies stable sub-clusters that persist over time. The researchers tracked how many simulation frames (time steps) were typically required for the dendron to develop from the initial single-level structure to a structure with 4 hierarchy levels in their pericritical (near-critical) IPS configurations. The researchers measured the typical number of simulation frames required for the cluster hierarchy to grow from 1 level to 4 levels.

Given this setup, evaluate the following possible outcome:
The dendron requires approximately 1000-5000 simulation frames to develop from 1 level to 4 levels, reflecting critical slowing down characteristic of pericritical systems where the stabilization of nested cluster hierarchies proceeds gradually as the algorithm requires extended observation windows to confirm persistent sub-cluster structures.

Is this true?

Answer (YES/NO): NO